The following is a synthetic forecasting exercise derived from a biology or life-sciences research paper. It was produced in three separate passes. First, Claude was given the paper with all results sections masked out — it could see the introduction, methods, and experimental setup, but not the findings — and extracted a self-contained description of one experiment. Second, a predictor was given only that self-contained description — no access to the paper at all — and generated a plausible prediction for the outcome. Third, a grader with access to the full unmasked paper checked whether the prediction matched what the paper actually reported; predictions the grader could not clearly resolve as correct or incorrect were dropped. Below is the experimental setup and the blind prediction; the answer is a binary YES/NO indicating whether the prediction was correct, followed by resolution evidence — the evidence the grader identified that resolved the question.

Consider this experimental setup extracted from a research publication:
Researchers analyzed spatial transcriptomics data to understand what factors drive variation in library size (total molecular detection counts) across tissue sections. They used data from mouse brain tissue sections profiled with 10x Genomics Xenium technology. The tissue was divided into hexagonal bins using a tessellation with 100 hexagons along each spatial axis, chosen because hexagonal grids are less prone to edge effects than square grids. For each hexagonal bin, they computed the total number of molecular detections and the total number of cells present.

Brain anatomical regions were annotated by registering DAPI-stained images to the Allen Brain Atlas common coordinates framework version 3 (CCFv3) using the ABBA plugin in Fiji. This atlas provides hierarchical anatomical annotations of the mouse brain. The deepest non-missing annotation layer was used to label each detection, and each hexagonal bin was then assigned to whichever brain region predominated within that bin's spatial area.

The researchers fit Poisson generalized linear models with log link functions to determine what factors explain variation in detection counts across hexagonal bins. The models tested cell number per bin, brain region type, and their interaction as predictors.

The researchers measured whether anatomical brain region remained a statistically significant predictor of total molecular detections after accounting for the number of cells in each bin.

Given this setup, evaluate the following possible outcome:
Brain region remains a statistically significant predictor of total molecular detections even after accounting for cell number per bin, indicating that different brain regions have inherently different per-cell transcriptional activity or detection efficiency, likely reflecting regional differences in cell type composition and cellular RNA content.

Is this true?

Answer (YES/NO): YES